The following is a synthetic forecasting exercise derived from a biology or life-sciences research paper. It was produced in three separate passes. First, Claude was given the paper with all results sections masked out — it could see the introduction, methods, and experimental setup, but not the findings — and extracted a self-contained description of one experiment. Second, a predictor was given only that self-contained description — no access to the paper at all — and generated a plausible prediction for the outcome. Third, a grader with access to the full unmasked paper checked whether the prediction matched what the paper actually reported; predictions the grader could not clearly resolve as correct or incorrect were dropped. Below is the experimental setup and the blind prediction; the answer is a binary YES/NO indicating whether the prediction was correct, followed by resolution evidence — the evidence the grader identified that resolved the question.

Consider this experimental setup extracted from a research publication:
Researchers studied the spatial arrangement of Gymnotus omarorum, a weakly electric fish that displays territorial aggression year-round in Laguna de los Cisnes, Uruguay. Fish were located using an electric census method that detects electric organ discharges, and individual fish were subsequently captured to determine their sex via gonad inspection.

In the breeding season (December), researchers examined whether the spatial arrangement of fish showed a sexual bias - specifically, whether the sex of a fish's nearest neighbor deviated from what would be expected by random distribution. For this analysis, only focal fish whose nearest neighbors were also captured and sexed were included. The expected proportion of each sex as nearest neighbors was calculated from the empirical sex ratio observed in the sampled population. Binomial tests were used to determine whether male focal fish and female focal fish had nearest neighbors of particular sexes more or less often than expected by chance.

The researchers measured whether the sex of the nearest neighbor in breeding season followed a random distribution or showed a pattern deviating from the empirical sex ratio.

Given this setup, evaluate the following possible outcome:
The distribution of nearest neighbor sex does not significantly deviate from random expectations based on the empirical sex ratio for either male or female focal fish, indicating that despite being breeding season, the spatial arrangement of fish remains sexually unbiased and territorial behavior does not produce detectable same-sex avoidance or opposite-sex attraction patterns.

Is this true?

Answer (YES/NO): NO